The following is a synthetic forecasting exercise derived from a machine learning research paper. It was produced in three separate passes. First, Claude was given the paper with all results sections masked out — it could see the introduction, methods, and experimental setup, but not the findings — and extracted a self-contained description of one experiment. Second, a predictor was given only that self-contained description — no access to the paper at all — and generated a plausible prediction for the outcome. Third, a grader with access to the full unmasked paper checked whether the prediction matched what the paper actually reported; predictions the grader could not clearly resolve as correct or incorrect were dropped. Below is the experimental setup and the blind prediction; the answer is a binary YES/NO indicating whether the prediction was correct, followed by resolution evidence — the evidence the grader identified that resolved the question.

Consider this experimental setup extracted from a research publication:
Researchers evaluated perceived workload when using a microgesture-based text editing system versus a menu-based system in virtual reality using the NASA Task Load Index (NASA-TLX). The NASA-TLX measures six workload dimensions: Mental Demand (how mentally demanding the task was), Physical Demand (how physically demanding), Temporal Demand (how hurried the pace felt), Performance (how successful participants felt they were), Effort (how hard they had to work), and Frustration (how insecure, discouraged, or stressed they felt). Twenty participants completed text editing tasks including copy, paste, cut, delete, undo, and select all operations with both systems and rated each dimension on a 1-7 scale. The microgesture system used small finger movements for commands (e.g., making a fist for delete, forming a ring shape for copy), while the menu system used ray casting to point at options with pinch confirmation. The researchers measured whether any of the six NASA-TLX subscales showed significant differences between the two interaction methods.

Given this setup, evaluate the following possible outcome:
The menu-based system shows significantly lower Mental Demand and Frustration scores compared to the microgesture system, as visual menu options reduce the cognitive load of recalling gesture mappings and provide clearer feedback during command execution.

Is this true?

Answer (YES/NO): NO